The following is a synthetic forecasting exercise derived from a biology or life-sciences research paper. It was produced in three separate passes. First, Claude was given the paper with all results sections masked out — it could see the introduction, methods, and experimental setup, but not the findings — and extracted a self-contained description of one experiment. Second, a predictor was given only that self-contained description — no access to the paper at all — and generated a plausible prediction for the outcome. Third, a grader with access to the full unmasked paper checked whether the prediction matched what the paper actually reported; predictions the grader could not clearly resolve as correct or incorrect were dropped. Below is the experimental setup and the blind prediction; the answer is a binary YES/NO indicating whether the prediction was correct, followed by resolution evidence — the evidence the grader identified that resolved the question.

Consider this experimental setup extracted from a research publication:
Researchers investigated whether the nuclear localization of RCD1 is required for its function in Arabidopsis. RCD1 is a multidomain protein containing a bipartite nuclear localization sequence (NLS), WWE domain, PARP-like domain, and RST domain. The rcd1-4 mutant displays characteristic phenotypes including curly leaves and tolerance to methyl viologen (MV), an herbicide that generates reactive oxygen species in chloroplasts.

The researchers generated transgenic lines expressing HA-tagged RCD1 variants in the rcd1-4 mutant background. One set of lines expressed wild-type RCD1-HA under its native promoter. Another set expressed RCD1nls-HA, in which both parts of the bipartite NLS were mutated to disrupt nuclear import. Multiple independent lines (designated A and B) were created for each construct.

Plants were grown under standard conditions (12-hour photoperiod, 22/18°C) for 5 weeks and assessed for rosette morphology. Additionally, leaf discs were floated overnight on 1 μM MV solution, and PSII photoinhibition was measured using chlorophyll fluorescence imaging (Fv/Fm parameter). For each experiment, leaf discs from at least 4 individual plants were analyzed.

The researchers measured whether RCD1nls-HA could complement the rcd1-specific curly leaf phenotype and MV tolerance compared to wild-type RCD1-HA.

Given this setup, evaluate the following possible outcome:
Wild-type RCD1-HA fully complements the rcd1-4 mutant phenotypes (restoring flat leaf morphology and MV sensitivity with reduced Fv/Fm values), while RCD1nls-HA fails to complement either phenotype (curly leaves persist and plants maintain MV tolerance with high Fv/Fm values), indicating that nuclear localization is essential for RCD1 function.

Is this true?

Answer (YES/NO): YES